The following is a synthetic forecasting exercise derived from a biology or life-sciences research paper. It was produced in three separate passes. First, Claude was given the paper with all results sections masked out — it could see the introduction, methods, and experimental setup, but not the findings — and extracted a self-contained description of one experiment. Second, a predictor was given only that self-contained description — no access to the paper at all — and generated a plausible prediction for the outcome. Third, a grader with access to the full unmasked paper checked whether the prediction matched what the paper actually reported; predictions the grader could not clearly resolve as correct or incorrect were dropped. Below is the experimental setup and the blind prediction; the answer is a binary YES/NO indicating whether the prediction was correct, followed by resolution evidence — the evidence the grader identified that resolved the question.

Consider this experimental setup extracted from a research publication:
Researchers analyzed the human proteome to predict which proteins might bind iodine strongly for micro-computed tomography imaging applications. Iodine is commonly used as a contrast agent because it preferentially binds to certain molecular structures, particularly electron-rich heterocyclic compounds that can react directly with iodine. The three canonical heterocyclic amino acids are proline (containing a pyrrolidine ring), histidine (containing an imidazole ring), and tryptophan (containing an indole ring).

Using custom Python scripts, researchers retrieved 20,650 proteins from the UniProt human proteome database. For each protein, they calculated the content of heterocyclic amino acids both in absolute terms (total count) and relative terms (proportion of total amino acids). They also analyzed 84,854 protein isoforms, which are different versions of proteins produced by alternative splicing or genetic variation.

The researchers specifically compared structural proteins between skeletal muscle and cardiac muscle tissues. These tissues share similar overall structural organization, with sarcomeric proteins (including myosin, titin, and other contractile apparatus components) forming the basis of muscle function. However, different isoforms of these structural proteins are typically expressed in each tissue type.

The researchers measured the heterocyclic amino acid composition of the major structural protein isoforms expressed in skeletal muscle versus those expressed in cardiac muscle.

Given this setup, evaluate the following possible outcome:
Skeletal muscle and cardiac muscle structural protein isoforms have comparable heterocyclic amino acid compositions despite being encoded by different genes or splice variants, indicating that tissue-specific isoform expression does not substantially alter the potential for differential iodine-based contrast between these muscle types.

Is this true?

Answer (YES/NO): NO